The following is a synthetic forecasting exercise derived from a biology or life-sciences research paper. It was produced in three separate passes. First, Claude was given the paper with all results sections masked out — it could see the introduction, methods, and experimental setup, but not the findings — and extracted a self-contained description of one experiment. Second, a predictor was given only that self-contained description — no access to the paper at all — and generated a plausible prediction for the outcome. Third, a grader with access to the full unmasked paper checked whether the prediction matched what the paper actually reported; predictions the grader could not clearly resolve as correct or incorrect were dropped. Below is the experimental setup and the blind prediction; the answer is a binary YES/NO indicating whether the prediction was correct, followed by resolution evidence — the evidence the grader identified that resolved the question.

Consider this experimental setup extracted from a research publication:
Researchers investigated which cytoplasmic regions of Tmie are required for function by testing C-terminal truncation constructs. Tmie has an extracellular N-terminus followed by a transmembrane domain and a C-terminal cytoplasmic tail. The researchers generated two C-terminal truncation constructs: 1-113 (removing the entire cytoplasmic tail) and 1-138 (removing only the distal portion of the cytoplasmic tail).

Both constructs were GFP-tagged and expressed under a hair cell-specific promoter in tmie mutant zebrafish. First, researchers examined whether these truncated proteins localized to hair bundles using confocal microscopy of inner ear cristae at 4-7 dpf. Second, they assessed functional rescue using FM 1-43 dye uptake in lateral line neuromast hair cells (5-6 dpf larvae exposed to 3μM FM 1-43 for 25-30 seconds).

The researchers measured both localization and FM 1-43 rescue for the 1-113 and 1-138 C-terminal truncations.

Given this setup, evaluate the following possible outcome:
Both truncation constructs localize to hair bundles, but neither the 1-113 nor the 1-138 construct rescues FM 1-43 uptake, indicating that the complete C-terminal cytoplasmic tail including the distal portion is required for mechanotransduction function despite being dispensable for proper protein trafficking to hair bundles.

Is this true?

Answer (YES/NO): NO